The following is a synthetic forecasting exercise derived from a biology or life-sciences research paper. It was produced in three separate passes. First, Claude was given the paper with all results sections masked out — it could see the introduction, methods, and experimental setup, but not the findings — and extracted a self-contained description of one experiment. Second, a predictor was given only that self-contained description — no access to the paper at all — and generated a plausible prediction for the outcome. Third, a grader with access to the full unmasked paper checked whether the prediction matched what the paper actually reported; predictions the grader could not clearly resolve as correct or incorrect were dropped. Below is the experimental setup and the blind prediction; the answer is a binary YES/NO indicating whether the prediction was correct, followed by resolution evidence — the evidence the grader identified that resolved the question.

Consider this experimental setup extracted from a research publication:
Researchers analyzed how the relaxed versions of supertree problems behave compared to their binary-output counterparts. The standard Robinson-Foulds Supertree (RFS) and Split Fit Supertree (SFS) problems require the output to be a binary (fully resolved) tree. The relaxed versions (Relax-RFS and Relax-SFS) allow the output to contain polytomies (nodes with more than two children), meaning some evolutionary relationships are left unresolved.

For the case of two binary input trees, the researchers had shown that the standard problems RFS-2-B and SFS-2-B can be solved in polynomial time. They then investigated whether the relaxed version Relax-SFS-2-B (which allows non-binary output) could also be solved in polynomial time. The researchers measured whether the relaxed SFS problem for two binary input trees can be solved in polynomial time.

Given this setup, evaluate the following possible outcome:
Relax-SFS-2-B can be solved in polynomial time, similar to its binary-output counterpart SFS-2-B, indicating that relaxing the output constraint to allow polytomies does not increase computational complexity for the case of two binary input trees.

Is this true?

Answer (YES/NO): YES